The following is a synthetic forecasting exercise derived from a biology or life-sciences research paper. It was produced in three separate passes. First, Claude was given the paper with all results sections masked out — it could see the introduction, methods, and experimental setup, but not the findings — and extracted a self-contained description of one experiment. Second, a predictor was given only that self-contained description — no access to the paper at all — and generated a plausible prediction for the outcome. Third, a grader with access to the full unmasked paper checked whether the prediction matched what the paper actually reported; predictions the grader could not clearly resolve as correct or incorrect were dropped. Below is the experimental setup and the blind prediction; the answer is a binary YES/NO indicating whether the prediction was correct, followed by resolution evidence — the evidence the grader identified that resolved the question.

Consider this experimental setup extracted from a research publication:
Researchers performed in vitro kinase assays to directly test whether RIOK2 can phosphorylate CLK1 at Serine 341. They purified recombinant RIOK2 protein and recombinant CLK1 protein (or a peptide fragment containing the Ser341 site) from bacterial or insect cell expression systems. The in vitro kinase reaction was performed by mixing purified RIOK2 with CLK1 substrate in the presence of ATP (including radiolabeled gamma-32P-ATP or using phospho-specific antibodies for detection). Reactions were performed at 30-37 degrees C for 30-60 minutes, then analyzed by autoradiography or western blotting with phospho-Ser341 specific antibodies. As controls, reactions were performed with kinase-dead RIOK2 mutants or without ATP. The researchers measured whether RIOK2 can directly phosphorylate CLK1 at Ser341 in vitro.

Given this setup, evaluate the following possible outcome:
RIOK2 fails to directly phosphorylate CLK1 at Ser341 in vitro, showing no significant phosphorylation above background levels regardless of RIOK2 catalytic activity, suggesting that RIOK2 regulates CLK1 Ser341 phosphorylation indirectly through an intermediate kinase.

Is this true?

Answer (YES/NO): NO